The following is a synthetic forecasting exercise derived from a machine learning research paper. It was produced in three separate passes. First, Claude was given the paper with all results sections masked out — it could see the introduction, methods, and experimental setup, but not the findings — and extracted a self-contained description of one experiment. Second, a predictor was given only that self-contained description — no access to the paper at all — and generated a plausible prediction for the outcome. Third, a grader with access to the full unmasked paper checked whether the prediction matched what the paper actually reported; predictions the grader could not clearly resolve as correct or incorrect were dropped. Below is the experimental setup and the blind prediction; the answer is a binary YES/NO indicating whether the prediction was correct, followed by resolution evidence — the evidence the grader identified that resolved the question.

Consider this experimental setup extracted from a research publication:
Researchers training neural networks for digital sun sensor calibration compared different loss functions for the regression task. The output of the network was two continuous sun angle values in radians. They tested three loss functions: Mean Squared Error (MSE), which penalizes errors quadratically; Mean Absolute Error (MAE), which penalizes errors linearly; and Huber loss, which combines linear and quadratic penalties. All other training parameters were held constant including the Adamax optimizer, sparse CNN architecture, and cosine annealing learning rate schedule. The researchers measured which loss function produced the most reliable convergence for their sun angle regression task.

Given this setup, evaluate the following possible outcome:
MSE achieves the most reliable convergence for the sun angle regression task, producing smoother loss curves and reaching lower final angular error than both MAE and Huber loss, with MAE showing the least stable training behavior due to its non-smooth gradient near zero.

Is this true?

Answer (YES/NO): NO